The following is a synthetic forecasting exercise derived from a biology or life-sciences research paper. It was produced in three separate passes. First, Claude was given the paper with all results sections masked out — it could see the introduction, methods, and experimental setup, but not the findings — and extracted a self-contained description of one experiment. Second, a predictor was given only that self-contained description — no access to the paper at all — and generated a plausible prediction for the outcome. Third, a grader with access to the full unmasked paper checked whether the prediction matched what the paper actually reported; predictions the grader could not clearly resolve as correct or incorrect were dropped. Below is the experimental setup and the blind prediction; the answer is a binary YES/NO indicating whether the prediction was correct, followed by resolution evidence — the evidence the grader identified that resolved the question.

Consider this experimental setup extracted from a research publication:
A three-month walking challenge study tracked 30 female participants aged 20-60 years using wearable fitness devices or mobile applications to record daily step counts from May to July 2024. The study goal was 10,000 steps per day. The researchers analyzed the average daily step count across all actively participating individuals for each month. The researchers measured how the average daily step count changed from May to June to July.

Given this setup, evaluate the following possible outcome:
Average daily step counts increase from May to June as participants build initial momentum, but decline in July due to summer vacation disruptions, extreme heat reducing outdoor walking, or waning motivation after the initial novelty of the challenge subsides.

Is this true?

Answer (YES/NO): YES